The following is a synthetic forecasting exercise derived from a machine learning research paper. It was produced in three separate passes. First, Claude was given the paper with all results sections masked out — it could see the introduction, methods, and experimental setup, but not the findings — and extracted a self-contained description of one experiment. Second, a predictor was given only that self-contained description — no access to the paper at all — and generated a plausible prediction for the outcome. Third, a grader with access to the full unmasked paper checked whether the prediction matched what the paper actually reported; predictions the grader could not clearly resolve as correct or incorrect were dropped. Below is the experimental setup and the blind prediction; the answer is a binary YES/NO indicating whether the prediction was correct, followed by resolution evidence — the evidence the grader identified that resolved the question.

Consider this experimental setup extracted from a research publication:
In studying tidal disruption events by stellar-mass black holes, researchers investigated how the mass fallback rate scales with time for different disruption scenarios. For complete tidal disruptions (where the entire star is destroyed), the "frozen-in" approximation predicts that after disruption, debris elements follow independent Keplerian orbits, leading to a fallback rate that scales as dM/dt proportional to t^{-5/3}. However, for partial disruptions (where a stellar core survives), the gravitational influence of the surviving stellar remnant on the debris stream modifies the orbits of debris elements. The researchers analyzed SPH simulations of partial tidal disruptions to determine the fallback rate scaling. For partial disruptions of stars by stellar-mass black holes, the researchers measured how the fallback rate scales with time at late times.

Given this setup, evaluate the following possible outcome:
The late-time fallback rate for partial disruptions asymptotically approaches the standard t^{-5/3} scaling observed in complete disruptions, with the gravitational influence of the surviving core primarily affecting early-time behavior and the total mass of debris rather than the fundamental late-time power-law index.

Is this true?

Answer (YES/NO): NO